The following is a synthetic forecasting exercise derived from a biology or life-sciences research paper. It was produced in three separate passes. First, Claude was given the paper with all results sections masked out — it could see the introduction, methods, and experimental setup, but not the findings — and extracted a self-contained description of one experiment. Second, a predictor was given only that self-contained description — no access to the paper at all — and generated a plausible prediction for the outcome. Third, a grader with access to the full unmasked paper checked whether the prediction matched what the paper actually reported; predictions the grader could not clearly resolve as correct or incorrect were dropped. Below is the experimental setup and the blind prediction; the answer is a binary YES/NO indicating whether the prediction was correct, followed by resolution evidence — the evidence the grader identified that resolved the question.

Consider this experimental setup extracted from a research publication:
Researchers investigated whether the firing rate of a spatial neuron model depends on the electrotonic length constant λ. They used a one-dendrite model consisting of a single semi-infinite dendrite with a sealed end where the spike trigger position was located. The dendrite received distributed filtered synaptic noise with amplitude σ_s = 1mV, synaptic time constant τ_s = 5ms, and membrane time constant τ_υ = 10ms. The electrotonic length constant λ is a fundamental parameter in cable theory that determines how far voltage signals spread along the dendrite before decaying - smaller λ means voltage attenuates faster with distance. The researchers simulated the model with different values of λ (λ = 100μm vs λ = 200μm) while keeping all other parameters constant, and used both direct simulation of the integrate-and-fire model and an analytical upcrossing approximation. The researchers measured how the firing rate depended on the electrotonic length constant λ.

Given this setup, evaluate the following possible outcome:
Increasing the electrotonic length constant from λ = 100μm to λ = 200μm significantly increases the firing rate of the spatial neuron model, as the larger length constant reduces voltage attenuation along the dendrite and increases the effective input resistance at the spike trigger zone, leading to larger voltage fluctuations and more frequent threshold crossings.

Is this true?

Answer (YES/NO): NO